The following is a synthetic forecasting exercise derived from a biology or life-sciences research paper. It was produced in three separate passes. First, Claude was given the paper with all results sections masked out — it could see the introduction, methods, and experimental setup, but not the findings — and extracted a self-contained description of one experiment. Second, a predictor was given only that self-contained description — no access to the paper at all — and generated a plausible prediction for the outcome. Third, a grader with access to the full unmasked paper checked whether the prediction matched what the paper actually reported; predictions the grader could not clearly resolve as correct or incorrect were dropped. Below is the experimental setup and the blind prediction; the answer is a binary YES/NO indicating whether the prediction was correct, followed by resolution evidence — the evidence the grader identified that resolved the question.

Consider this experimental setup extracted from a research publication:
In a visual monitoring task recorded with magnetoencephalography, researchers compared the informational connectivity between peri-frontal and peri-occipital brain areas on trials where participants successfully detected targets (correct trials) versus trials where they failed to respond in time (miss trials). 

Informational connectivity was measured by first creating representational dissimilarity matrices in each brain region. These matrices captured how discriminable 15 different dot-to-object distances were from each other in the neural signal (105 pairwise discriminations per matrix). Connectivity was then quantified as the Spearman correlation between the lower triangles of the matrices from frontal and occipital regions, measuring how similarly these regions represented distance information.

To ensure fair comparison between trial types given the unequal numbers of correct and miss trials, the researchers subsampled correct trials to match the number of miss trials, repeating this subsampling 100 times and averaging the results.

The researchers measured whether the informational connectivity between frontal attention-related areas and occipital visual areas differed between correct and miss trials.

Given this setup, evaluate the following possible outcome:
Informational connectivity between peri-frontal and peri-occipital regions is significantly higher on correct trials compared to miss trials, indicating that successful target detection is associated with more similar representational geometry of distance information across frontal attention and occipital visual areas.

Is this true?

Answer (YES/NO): YES